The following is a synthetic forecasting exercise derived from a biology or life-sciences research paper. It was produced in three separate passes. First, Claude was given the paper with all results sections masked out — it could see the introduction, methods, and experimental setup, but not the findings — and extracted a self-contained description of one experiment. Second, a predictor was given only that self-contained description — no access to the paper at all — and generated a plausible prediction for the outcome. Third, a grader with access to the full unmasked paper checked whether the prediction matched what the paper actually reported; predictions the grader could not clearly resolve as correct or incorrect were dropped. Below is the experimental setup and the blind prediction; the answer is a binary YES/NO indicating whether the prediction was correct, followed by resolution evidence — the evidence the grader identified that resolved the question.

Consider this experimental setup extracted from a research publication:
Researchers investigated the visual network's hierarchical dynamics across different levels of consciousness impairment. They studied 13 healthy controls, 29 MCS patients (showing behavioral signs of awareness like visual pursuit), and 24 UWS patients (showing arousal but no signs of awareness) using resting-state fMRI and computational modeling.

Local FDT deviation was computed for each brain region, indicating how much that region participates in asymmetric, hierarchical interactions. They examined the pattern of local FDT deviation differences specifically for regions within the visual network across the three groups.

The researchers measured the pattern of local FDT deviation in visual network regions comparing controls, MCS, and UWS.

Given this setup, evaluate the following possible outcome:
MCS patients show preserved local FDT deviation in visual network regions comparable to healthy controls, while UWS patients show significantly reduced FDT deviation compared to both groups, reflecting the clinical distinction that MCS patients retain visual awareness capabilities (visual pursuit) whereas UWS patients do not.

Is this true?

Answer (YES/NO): YES